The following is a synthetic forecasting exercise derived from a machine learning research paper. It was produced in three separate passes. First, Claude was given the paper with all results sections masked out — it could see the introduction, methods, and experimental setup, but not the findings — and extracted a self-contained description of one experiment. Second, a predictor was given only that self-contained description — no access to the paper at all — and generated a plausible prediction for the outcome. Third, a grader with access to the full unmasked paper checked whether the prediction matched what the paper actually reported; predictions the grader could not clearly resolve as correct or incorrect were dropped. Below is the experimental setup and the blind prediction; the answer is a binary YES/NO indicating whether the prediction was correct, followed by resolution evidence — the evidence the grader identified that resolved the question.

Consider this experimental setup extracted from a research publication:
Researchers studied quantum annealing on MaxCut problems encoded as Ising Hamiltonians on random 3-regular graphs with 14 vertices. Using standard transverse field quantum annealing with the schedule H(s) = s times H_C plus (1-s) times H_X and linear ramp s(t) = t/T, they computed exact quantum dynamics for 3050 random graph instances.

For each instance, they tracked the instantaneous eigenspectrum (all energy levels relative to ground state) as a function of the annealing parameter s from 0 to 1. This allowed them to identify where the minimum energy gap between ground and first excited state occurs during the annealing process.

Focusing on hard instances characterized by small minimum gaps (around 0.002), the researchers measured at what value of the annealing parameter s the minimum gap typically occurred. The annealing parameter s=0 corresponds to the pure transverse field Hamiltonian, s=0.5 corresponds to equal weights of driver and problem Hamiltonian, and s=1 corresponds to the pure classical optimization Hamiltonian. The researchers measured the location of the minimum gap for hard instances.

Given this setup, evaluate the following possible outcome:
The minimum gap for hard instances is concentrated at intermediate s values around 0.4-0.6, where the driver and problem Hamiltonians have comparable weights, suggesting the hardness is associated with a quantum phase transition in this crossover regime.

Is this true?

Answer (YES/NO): NO